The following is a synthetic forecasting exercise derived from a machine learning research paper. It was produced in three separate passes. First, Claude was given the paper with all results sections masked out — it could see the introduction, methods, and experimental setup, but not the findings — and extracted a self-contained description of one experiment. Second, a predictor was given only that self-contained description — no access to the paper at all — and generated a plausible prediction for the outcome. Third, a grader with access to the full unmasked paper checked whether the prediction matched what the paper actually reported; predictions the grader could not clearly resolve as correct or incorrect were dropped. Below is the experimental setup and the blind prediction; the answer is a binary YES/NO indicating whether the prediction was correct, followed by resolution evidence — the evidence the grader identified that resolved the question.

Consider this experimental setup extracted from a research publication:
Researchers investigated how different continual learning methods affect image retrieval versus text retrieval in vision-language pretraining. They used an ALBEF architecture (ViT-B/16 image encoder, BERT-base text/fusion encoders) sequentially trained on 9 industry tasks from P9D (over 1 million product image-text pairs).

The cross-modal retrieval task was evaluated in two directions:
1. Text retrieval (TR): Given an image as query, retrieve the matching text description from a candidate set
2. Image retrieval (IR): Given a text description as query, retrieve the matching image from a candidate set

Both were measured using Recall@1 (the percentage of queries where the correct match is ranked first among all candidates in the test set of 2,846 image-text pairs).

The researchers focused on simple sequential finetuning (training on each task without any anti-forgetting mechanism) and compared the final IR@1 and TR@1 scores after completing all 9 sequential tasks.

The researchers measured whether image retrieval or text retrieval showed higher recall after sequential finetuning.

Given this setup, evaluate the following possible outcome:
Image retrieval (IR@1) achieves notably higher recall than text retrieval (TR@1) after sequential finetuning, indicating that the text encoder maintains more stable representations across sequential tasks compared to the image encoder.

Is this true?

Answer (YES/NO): NO